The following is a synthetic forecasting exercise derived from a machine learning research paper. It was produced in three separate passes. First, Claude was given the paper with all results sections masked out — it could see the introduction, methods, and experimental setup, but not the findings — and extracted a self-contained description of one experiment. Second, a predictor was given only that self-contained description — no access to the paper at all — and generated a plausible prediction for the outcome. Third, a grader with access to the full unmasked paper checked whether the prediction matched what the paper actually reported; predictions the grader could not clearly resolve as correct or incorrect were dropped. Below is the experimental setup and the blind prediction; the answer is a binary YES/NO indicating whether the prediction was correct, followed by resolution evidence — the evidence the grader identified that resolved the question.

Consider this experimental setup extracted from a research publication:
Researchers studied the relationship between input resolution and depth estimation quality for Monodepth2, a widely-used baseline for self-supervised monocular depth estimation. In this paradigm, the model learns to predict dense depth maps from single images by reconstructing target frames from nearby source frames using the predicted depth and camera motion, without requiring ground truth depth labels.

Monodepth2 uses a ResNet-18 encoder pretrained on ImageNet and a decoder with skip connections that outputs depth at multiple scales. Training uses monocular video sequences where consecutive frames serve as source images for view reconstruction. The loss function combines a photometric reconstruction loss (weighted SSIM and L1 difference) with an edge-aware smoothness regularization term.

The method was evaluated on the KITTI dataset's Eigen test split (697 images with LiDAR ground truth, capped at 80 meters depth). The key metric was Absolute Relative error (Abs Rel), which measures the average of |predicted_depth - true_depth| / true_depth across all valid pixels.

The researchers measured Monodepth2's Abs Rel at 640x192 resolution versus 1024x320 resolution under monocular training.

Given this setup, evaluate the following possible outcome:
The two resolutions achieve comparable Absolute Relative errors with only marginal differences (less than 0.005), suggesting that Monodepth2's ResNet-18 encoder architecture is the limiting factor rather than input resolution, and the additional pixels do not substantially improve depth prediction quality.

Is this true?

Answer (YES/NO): YES